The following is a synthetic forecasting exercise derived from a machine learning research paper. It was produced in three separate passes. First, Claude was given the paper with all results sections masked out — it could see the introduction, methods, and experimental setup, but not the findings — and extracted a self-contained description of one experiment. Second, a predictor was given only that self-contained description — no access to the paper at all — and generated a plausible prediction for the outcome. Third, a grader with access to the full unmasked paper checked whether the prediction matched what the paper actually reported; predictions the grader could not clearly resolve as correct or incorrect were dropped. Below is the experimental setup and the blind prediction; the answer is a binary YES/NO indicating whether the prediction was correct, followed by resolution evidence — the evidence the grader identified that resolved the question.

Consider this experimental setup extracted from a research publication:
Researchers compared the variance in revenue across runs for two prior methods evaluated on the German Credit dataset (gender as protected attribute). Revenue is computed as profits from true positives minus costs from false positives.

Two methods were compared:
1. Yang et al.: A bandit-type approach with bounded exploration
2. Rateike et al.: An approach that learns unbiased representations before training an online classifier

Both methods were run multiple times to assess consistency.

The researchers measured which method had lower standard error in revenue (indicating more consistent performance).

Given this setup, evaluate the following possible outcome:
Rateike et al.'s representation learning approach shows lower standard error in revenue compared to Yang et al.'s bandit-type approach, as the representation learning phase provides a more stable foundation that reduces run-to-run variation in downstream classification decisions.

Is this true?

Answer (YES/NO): YES